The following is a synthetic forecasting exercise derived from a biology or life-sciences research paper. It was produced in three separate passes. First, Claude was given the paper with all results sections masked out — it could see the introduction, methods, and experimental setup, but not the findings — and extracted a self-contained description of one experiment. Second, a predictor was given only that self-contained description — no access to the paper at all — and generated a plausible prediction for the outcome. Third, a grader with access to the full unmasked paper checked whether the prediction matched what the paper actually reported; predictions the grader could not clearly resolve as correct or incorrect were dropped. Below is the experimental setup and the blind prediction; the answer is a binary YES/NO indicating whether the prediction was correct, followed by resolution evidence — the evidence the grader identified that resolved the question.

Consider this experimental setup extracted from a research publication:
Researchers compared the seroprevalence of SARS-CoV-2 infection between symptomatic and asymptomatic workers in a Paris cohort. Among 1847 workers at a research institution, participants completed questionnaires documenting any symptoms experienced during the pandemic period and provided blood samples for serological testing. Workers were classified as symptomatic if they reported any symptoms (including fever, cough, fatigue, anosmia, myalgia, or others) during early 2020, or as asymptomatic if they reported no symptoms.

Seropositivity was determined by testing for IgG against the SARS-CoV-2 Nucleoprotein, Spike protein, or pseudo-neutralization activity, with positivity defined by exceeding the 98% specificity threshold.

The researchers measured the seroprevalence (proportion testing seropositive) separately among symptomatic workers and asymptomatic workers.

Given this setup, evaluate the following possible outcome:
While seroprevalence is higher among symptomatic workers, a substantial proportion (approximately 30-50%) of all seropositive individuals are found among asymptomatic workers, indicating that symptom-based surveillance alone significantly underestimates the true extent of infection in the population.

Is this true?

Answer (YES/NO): NO